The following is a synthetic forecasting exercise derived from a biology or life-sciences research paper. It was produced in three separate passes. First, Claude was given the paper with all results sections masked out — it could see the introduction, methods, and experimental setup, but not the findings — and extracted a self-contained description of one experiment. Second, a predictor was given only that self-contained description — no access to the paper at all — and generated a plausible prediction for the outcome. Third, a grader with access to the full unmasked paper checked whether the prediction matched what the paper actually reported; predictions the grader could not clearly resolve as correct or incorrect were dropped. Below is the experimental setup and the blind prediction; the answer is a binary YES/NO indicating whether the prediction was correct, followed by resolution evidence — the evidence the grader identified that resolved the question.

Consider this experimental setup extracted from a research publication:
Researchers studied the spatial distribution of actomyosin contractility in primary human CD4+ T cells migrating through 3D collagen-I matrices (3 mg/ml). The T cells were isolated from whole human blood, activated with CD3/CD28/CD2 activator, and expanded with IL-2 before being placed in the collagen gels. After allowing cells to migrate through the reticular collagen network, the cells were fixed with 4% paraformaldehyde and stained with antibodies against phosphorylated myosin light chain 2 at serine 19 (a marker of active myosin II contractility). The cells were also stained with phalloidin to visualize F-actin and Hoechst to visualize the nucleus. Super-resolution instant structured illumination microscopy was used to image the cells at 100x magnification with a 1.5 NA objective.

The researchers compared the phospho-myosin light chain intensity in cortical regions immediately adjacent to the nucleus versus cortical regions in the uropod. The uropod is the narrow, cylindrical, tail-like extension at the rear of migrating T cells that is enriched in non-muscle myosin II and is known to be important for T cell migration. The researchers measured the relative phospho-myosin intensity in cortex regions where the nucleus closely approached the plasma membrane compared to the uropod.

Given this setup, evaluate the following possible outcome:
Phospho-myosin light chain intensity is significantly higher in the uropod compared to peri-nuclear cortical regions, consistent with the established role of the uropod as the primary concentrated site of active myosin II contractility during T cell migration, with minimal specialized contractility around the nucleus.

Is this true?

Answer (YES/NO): YES